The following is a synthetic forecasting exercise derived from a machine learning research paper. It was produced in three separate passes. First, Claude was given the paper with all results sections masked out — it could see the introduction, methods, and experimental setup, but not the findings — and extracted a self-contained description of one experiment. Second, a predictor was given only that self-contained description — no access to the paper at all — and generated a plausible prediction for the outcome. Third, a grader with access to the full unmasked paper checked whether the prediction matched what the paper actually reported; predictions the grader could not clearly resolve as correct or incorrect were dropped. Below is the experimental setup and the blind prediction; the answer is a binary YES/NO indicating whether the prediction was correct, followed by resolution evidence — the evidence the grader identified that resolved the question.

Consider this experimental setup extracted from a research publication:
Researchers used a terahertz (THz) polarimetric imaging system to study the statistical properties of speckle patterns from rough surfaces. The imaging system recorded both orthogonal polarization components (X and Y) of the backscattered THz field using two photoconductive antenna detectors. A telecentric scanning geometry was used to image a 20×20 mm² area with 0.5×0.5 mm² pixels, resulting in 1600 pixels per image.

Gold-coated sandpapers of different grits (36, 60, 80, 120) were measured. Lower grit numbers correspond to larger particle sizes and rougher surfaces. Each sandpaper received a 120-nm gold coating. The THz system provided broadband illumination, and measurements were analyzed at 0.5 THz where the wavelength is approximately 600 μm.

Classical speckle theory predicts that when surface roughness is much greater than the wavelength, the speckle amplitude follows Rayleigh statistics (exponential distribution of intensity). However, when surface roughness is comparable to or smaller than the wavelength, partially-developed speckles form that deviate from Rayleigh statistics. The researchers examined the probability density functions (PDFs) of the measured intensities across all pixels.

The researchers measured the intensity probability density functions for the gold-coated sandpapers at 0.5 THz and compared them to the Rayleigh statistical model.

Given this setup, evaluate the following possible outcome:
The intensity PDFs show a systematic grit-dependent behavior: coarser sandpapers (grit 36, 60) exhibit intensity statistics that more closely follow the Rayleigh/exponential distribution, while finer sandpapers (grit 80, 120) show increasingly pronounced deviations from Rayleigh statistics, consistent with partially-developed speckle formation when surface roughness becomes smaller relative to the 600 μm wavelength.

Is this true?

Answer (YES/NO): YES